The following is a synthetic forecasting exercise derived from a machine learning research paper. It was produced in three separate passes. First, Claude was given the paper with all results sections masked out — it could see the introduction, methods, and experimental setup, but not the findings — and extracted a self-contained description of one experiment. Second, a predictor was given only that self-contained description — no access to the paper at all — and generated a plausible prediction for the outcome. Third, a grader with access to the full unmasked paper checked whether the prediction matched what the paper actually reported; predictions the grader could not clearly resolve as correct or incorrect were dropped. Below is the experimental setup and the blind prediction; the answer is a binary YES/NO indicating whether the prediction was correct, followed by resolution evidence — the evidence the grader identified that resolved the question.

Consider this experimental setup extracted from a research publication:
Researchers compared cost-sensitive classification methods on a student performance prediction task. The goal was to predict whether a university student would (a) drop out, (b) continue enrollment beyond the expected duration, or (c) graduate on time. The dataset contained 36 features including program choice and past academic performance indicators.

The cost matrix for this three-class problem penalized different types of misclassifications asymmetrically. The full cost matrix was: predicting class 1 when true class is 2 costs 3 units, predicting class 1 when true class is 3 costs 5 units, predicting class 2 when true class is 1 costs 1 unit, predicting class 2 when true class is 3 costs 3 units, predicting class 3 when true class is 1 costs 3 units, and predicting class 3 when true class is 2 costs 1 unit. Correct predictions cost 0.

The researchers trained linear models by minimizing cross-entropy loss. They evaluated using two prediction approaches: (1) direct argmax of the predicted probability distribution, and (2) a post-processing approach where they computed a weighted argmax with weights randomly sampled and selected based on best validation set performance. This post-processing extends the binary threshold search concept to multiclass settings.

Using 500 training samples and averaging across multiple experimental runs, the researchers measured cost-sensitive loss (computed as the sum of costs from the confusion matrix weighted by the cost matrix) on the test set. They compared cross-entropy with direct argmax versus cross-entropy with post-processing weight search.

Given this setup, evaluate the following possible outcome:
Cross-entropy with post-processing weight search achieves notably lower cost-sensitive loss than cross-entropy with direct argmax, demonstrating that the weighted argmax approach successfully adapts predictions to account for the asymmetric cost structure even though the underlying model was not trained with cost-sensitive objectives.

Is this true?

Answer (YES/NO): NO